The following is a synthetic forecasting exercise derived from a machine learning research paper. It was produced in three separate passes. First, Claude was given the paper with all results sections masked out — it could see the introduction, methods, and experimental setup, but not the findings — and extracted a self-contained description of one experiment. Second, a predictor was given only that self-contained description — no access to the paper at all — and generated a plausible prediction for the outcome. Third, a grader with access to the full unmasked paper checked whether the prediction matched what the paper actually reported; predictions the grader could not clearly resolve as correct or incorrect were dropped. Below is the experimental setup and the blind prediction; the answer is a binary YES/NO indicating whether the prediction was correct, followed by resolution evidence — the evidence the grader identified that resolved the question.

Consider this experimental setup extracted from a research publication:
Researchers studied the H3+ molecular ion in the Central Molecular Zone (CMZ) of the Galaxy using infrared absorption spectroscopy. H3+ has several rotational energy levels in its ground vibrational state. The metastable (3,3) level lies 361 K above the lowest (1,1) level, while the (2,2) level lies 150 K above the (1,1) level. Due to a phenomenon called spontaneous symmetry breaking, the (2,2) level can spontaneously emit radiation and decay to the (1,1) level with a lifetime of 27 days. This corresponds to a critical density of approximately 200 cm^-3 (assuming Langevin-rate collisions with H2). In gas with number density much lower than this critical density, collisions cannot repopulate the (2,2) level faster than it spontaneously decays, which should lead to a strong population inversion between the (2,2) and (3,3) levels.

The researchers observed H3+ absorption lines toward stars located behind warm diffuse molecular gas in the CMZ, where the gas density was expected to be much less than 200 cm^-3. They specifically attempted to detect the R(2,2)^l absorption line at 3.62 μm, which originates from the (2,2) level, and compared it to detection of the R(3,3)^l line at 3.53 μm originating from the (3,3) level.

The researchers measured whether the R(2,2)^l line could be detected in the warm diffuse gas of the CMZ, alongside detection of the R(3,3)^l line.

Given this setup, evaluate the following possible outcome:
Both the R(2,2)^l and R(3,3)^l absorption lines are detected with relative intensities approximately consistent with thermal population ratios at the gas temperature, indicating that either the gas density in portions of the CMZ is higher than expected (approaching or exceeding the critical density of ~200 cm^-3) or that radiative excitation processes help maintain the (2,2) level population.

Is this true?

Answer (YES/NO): NO